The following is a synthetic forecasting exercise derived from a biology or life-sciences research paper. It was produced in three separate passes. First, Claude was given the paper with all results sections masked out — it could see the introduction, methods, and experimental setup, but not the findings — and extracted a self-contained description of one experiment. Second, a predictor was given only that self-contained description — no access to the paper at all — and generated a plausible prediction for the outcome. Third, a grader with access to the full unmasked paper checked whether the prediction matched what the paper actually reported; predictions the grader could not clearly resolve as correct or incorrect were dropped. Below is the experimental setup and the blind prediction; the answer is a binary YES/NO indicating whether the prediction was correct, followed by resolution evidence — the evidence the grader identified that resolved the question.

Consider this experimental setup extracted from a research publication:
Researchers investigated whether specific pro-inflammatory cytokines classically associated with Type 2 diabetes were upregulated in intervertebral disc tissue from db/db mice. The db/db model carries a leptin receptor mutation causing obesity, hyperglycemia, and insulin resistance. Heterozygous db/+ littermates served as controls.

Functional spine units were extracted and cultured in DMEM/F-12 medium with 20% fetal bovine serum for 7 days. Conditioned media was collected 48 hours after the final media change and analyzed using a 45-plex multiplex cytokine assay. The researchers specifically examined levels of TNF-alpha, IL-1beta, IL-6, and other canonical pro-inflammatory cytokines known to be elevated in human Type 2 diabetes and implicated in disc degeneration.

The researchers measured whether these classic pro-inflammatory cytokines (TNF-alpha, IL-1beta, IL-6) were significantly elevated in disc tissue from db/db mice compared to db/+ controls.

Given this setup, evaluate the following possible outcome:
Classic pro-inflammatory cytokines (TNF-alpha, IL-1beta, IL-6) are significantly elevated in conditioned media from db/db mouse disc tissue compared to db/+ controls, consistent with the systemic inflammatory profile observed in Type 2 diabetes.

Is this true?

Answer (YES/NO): NO